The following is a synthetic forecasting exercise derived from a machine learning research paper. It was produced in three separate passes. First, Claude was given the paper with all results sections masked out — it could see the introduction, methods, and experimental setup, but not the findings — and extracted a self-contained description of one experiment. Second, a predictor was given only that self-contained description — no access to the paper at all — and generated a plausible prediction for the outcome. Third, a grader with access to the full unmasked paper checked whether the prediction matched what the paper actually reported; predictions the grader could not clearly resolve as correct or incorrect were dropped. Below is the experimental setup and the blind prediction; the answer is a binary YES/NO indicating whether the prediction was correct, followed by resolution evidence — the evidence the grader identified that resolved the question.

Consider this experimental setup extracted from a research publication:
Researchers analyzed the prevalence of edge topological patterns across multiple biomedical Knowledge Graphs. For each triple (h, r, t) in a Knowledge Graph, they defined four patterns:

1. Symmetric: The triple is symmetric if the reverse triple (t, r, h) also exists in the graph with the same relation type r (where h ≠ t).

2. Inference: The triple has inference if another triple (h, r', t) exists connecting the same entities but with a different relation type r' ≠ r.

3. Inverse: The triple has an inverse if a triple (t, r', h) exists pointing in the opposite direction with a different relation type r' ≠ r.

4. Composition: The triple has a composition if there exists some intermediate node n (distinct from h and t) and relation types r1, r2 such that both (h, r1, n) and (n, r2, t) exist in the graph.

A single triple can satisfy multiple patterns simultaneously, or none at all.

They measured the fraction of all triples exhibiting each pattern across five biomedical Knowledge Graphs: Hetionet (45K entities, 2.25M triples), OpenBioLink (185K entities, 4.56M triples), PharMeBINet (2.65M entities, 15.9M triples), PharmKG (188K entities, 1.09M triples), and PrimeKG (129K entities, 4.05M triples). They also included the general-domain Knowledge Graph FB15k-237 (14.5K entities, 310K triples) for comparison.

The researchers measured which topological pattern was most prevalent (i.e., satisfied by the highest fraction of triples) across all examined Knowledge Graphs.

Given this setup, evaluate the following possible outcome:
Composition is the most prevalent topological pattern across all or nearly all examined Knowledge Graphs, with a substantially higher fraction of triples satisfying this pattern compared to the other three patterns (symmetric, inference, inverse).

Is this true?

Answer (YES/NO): YES